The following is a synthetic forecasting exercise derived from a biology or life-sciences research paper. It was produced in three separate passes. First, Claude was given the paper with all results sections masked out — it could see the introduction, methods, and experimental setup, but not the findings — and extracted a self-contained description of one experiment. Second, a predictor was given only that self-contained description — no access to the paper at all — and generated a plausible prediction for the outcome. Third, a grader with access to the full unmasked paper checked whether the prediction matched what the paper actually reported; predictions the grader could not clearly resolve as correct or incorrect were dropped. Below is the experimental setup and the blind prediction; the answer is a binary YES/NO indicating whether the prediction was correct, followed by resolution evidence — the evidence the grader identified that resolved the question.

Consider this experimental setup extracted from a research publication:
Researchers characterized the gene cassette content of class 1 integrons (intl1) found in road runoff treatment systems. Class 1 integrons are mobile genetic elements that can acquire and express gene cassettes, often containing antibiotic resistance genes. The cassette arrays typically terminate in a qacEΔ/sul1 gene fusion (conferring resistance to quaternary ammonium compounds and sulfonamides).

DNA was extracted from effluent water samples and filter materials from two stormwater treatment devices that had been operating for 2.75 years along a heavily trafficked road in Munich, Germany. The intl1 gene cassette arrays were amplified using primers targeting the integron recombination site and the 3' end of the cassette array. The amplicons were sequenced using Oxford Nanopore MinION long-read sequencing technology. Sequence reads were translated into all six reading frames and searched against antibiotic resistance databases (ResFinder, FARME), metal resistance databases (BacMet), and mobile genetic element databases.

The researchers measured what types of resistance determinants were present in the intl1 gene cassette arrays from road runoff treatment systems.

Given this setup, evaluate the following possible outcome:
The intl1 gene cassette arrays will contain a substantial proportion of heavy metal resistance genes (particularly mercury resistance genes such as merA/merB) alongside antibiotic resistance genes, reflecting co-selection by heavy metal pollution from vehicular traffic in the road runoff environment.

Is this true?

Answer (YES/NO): NO